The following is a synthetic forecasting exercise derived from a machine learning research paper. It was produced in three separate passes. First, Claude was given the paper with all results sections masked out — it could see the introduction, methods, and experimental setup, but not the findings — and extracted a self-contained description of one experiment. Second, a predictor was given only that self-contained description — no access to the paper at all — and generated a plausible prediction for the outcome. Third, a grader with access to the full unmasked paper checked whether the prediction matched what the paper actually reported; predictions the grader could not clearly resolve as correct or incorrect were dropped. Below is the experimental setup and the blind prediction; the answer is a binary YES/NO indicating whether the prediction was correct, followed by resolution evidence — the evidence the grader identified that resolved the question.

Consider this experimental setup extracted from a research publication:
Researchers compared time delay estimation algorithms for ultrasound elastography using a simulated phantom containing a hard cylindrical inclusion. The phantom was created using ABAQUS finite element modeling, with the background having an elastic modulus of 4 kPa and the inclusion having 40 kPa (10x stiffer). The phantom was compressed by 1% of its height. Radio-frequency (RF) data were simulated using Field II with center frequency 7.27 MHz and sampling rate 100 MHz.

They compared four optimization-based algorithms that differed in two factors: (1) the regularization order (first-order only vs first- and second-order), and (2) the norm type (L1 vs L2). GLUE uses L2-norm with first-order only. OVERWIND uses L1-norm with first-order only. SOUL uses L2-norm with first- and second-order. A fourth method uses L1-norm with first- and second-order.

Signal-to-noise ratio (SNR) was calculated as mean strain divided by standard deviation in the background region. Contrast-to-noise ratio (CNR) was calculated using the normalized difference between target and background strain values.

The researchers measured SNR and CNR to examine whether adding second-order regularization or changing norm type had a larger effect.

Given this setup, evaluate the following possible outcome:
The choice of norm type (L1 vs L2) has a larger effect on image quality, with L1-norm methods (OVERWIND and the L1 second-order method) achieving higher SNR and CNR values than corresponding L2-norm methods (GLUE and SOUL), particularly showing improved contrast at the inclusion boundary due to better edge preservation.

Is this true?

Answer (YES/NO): YES